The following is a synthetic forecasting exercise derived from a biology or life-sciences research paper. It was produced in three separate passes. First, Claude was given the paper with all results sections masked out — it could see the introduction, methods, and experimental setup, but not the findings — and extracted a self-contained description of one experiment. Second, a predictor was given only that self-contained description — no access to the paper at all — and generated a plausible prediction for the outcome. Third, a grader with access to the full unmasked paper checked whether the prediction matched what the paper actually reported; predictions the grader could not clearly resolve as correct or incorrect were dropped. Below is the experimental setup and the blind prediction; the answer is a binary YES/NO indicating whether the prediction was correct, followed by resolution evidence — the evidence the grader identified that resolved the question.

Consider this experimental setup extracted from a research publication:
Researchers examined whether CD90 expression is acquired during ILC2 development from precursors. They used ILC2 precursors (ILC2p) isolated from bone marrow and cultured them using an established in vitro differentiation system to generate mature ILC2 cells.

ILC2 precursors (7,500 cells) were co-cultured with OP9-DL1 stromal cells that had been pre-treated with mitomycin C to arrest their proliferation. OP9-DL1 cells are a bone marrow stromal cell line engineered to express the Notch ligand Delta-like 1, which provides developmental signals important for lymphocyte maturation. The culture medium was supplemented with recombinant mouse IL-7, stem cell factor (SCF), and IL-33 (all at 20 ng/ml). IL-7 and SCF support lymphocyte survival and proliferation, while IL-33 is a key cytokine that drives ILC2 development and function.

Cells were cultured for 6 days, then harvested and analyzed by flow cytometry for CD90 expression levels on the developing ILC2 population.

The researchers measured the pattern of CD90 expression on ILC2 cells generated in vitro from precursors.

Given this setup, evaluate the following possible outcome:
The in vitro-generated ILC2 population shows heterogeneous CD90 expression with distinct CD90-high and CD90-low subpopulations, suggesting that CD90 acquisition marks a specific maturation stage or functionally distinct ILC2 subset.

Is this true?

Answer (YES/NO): NO